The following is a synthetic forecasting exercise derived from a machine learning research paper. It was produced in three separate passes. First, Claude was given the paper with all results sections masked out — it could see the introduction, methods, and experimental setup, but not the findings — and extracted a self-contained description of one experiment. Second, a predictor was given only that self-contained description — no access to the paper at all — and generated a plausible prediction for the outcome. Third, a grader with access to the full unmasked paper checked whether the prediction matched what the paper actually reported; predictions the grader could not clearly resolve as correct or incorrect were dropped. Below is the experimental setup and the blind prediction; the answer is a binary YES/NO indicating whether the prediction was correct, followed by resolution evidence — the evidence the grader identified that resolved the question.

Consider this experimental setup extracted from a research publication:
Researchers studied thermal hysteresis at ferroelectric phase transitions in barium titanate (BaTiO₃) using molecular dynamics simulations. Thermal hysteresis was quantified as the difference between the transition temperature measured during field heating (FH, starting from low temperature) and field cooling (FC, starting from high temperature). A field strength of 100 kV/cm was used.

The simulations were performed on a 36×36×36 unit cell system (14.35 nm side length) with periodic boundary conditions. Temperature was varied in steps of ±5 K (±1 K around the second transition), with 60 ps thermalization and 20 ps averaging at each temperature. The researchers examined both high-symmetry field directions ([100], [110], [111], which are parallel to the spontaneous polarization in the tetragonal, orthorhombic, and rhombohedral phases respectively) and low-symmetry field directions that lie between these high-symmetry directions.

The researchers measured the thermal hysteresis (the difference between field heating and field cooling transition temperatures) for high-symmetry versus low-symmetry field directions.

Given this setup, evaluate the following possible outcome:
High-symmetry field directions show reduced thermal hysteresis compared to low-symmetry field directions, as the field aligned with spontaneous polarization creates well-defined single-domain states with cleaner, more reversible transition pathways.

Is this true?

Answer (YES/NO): NO